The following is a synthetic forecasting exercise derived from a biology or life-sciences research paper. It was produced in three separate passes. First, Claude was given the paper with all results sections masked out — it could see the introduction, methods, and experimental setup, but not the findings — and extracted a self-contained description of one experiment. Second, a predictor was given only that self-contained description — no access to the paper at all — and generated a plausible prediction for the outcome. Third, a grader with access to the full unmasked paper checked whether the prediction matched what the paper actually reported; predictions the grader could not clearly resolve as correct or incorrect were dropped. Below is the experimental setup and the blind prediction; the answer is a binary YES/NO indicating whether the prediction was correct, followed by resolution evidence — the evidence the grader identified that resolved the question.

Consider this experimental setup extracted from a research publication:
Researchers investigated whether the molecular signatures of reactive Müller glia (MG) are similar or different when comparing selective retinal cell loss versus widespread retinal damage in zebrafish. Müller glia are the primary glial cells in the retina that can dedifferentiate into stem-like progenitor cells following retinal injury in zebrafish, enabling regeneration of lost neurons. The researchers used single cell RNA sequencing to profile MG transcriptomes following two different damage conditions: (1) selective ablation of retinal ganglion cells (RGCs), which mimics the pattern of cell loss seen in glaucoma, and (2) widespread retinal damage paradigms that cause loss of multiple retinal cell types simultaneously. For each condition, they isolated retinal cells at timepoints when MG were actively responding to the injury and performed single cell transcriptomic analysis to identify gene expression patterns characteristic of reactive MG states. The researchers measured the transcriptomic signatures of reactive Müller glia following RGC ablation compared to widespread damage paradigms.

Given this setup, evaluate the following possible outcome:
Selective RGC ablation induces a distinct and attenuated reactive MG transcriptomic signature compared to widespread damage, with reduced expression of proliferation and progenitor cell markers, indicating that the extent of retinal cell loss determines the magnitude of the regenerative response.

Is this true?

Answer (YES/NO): NO